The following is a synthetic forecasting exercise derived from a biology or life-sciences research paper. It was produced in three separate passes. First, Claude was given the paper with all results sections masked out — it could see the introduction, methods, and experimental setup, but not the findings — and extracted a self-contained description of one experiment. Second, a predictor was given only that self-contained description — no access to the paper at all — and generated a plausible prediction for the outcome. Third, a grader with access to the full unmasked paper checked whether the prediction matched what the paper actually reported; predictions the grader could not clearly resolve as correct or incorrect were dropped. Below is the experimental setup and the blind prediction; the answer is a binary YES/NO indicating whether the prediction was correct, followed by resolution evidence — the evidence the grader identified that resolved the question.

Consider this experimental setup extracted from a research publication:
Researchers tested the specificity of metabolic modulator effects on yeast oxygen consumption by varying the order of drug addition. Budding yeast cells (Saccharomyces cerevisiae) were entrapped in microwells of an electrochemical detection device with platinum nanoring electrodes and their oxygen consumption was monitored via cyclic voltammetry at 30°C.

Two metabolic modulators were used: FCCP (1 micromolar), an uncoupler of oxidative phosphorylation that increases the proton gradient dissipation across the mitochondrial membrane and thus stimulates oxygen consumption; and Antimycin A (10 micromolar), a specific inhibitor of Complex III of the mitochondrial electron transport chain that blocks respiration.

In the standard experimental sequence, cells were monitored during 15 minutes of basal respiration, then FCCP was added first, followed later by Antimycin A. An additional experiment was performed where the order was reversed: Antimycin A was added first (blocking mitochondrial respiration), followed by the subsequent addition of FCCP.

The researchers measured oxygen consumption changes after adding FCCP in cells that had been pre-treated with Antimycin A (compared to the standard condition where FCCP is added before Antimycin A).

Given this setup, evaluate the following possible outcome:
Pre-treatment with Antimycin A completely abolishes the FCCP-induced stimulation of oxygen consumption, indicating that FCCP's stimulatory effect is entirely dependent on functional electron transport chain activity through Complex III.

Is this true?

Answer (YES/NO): YES